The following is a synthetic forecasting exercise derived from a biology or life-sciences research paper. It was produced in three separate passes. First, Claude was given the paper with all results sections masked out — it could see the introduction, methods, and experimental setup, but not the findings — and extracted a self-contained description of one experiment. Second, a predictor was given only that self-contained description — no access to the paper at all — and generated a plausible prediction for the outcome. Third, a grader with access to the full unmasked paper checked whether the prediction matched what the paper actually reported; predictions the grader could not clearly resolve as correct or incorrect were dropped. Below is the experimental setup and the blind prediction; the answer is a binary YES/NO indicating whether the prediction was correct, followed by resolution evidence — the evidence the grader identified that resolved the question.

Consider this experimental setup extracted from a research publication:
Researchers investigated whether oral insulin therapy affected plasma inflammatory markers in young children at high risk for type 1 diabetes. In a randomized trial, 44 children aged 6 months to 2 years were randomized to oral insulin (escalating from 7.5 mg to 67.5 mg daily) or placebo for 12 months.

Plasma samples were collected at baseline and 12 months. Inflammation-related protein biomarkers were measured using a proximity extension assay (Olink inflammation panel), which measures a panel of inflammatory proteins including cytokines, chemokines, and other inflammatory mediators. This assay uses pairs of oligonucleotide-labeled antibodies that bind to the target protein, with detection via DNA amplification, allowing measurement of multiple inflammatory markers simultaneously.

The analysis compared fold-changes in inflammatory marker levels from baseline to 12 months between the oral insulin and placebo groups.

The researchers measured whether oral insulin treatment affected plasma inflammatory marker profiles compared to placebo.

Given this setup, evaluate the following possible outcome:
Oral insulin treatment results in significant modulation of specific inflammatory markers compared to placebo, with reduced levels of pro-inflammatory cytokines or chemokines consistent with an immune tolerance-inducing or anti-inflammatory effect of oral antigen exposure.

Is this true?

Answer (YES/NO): NO